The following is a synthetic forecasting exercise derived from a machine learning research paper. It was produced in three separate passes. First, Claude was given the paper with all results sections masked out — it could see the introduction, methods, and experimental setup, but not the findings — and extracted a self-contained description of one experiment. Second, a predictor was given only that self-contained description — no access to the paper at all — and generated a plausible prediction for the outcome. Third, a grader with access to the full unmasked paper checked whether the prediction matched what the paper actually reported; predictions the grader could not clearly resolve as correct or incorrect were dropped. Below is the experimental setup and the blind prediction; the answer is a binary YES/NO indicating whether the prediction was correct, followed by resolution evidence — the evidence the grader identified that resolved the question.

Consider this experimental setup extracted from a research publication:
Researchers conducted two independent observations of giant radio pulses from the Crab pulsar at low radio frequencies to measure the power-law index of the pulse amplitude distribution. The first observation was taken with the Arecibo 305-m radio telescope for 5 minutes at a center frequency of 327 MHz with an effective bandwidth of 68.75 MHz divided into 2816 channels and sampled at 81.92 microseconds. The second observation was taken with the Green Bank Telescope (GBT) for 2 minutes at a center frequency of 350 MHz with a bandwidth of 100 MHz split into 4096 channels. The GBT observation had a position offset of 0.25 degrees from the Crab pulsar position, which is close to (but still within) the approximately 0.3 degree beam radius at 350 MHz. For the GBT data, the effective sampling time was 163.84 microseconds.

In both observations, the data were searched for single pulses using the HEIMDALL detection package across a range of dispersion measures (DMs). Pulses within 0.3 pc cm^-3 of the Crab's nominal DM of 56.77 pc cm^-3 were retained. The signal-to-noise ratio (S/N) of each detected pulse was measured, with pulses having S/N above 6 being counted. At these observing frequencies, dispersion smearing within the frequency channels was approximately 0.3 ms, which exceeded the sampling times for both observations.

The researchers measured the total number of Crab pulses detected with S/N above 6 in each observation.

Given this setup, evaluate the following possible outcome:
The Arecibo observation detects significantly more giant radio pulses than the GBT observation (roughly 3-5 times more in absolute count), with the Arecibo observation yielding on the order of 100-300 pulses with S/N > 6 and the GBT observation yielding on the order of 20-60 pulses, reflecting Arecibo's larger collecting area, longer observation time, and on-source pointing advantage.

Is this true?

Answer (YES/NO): NO